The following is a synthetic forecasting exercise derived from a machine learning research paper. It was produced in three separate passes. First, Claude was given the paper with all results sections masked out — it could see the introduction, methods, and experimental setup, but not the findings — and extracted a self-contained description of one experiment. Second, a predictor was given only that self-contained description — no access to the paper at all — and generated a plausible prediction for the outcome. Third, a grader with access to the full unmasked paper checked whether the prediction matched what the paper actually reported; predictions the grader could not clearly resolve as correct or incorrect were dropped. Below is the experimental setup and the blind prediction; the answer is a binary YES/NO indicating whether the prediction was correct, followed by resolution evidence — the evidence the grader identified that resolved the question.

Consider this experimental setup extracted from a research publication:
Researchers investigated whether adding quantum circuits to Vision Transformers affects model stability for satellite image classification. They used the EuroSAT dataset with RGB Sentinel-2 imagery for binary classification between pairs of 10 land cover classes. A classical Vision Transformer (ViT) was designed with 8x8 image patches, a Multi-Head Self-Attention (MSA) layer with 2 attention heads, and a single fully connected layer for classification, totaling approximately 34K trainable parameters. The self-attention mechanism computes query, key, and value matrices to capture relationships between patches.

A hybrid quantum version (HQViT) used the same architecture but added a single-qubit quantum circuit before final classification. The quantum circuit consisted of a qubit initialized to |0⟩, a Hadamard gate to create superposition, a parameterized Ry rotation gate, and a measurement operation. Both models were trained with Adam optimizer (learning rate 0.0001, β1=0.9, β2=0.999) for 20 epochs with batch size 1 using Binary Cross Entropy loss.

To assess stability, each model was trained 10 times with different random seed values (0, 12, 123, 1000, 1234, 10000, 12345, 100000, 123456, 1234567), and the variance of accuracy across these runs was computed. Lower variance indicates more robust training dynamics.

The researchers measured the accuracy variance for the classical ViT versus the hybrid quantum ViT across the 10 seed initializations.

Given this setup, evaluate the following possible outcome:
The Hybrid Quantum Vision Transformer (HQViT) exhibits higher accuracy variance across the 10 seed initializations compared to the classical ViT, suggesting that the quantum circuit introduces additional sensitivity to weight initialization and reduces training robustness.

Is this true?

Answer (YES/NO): YES